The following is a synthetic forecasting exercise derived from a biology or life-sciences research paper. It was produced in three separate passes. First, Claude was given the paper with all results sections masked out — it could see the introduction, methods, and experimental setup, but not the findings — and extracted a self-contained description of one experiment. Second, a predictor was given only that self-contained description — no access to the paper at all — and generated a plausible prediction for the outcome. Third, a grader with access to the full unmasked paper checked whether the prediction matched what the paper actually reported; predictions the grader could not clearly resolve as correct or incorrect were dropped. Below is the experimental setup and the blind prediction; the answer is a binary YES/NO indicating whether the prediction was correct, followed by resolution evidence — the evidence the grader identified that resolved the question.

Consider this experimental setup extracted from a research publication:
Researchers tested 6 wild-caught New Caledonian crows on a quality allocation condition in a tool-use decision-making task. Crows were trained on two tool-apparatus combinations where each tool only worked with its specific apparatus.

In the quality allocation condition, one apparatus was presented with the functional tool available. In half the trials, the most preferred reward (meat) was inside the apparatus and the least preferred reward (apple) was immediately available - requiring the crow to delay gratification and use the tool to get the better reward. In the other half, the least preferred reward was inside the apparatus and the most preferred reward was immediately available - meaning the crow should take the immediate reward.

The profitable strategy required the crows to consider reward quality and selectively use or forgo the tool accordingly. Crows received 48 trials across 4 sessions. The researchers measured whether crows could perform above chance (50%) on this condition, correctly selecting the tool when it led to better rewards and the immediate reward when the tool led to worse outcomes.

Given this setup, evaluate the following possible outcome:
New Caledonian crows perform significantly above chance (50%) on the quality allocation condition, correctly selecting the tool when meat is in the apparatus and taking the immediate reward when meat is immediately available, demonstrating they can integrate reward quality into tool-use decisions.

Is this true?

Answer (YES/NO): YES